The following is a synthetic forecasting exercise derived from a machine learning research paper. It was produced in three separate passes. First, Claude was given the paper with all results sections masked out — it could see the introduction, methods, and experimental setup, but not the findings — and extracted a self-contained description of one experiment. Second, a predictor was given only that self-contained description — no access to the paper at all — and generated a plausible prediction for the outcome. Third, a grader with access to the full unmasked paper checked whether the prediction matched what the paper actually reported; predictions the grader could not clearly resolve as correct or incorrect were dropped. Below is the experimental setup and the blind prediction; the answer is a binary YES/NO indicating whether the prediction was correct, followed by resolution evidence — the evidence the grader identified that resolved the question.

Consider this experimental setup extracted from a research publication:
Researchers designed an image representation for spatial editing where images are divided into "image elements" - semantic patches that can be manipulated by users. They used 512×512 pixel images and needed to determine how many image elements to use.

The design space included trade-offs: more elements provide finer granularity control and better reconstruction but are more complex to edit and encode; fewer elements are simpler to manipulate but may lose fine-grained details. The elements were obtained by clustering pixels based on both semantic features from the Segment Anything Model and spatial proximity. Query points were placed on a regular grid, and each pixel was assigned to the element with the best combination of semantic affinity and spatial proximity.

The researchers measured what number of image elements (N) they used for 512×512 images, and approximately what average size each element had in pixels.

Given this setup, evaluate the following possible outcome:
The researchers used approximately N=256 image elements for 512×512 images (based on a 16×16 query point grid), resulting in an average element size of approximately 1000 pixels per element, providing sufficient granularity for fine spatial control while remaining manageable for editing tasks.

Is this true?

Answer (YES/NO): YES